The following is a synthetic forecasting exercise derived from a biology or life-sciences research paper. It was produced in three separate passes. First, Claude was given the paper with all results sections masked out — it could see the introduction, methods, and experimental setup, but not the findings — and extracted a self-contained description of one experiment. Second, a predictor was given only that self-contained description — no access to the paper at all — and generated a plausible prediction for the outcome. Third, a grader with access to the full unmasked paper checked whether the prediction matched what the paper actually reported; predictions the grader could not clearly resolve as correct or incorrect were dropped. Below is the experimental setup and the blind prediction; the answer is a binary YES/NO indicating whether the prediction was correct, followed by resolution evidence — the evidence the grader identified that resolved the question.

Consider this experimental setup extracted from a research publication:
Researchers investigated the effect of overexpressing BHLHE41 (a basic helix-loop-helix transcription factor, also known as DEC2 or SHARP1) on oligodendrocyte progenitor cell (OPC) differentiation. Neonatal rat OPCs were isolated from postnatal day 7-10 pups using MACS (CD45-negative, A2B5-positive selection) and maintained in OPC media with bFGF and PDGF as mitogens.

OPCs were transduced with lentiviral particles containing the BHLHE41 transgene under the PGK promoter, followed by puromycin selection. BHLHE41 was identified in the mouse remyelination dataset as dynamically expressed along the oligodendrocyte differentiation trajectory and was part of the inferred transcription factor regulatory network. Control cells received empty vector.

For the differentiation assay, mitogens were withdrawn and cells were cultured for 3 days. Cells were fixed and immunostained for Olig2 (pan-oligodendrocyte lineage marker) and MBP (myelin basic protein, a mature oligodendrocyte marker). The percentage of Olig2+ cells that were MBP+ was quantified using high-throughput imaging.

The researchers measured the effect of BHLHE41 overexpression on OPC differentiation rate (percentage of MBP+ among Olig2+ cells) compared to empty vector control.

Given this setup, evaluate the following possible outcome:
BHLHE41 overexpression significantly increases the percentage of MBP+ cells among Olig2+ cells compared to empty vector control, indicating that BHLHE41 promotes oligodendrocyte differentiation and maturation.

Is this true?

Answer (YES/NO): YES